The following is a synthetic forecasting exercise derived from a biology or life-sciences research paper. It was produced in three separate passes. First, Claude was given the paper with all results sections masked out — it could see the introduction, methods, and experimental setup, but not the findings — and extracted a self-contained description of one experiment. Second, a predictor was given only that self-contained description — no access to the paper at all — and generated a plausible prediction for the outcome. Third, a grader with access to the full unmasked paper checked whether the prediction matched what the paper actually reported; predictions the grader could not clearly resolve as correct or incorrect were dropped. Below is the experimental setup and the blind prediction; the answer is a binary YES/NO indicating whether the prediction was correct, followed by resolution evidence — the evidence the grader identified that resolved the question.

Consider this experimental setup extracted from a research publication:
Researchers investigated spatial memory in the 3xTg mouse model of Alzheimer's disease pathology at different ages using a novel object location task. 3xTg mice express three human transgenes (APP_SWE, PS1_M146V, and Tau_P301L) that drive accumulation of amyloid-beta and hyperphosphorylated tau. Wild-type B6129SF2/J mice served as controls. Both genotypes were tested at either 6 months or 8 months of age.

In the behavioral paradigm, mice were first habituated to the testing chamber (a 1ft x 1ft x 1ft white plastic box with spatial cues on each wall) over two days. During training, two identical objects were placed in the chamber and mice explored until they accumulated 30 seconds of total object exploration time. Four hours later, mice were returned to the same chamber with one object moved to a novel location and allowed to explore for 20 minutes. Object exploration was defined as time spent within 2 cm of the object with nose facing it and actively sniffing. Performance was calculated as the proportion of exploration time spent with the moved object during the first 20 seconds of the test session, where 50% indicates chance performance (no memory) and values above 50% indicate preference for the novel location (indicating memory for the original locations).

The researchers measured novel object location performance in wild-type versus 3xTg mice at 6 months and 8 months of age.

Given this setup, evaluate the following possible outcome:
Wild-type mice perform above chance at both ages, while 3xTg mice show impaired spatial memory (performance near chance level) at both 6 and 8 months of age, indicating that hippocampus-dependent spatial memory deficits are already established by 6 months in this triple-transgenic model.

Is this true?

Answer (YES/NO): NO